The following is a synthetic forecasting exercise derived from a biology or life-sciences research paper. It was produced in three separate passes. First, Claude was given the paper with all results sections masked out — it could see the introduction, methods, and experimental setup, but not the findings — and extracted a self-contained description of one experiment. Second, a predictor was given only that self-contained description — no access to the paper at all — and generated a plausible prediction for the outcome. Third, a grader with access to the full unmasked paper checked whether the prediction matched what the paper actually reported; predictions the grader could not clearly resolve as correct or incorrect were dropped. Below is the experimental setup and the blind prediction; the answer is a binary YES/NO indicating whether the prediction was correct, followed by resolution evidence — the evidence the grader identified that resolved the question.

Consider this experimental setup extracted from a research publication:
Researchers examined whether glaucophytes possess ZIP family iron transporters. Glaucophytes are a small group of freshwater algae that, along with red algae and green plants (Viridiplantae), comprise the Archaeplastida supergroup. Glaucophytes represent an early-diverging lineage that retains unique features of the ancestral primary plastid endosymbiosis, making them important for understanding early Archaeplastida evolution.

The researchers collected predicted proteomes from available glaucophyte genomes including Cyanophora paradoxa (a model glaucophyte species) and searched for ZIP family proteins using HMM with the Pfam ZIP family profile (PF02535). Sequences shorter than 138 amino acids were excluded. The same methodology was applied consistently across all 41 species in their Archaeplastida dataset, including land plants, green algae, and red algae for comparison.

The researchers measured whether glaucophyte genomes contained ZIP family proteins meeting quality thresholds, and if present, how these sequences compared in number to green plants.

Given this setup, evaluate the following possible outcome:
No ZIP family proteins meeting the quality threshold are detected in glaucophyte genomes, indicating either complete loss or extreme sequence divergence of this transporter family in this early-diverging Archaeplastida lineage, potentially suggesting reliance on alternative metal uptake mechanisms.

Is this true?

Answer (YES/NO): NO